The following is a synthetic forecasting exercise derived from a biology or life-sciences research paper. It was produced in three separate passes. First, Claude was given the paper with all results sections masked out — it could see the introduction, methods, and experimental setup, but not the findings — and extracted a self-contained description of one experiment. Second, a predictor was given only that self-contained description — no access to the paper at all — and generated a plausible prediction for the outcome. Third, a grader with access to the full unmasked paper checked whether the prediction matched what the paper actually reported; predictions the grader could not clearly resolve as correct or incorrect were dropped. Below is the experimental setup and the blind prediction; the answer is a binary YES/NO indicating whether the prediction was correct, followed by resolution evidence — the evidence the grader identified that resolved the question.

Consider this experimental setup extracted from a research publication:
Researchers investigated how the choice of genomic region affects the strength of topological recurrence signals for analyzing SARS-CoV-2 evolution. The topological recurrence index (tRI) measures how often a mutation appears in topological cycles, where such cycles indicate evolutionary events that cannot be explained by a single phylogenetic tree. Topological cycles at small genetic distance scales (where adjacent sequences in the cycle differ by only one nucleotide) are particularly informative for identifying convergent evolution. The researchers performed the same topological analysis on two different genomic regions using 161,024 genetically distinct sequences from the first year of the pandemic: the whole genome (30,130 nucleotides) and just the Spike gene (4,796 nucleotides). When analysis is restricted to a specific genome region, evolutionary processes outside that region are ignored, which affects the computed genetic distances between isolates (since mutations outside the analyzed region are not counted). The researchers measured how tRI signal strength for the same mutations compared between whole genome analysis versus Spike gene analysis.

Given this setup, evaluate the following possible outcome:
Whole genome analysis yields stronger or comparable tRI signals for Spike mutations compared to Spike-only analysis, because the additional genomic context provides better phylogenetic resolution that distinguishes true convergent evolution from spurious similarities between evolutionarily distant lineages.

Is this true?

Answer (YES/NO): NO